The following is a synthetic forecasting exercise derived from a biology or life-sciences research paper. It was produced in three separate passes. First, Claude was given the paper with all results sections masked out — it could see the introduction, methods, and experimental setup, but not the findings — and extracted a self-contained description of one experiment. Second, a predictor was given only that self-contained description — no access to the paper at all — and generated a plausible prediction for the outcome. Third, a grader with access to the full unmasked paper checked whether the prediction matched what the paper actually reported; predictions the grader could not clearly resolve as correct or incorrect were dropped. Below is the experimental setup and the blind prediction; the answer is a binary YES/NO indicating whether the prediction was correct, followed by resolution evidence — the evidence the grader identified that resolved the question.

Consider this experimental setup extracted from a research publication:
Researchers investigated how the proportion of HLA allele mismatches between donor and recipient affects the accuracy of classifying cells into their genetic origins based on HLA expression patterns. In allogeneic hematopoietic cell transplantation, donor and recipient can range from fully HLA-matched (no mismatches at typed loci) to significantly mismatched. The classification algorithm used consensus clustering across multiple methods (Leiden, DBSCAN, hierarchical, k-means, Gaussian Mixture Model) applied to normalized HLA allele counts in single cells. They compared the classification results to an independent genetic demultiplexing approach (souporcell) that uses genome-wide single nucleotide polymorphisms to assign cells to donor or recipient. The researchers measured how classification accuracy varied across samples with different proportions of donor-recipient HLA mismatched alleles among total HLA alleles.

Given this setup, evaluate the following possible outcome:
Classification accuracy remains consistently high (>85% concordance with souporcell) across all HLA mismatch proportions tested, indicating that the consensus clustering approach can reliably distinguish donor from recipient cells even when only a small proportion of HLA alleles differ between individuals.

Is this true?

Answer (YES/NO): NO